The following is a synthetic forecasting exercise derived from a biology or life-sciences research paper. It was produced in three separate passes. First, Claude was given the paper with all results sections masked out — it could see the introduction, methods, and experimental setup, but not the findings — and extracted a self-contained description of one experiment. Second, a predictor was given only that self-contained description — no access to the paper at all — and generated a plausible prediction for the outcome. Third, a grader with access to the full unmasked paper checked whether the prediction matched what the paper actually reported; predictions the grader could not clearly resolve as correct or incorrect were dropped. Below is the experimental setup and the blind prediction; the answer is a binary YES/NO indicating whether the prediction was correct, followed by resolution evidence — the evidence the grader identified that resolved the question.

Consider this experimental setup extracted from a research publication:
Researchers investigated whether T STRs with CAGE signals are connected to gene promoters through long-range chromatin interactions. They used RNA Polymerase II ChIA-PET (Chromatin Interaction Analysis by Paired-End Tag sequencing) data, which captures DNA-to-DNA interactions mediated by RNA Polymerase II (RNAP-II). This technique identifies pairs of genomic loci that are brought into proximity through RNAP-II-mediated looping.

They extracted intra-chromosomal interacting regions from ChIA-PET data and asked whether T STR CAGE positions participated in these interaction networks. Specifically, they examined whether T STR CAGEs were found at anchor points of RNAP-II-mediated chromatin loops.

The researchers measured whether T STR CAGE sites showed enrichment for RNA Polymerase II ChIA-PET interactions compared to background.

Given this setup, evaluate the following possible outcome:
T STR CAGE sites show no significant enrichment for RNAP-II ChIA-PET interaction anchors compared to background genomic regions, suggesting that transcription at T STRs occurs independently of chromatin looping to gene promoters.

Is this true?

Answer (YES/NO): NO